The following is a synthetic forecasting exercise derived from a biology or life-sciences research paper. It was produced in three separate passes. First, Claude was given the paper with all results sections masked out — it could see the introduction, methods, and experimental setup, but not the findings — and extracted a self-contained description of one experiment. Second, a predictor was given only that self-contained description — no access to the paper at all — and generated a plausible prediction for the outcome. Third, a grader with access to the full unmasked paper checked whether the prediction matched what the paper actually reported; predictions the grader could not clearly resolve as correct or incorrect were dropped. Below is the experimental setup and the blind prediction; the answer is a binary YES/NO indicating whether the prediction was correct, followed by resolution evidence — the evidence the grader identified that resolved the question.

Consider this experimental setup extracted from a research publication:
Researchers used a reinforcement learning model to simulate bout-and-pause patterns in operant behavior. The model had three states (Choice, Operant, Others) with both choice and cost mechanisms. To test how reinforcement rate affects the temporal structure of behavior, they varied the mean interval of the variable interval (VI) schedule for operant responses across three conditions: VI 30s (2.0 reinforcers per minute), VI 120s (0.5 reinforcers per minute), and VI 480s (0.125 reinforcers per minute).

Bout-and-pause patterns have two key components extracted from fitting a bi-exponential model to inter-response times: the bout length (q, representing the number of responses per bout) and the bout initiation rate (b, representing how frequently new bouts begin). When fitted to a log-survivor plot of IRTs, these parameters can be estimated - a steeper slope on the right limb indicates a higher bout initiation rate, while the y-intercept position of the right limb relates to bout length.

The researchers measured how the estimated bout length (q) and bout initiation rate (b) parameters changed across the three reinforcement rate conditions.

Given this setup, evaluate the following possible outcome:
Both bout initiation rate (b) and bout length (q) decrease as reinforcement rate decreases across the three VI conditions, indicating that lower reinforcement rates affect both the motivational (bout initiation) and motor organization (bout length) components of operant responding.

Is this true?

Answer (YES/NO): YES